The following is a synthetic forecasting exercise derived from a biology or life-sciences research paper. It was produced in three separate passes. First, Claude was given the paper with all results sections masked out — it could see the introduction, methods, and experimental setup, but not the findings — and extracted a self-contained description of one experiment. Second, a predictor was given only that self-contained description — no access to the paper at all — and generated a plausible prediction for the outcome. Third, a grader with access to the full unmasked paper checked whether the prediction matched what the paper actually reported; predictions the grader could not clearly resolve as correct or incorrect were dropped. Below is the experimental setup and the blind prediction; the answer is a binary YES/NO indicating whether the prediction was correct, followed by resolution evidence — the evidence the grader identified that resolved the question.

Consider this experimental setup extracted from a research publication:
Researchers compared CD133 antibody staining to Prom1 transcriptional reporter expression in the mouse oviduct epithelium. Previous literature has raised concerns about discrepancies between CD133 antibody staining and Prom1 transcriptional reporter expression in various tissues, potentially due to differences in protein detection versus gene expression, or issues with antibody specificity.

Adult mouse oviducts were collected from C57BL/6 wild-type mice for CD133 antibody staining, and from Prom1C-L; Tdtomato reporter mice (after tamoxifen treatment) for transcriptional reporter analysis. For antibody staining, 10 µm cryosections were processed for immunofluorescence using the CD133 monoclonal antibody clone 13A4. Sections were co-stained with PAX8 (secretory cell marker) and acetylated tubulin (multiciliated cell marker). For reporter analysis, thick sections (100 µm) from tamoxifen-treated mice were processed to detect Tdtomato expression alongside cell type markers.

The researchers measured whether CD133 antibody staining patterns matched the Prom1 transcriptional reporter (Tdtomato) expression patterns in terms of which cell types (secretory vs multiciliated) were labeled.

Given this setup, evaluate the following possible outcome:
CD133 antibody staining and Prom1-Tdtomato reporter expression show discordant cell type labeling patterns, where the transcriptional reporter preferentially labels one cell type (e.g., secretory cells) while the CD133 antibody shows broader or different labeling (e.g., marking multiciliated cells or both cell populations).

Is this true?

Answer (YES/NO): YES